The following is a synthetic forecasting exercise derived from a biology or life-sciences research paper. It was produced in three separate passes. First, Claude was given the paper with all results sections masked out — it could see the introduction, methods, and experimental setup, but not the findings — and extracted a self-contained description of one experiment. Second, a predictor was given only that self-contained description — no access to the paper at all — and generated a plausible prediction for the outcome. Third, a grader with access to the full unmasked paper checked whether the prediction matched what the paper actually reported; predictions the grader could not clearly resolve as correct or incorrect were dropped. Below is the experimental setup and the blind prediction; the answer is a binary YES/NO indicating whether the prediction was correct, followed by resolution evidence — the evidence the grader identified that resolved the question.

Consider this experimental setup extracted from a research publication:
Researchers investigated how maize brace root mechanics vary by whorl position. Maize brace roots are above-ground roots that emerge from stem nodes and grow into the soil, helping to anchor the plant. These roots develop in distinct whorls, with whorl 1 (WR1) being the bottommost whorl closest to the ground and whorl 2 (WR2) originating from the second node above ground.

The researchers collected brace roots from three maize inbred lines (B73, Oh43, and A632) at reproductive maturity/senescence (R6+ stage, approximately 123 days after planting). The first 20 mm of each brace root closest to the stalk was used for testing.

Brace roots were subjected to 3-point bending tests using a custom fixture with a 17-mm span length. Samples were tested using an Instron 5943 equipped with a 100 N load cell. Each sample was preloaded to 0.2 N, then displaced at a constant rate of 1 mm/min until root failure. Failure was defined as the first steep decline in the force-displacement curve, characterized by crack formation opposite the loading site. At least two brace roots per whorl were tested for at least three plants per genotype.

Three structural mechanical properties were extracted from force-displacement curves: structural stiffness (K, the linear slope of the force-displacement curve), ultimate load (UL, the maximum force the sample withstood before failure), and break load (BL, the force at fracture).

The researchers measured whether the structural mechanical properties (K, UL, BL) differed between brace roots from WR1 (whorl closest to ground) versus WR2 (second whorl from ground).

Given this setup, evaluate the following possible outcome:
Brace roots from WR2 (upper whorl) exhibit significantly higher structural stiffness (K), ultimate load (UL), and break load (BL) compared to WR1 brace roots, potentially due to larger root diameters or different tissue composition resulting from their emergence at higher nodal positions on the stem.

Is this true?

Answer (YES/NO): NO